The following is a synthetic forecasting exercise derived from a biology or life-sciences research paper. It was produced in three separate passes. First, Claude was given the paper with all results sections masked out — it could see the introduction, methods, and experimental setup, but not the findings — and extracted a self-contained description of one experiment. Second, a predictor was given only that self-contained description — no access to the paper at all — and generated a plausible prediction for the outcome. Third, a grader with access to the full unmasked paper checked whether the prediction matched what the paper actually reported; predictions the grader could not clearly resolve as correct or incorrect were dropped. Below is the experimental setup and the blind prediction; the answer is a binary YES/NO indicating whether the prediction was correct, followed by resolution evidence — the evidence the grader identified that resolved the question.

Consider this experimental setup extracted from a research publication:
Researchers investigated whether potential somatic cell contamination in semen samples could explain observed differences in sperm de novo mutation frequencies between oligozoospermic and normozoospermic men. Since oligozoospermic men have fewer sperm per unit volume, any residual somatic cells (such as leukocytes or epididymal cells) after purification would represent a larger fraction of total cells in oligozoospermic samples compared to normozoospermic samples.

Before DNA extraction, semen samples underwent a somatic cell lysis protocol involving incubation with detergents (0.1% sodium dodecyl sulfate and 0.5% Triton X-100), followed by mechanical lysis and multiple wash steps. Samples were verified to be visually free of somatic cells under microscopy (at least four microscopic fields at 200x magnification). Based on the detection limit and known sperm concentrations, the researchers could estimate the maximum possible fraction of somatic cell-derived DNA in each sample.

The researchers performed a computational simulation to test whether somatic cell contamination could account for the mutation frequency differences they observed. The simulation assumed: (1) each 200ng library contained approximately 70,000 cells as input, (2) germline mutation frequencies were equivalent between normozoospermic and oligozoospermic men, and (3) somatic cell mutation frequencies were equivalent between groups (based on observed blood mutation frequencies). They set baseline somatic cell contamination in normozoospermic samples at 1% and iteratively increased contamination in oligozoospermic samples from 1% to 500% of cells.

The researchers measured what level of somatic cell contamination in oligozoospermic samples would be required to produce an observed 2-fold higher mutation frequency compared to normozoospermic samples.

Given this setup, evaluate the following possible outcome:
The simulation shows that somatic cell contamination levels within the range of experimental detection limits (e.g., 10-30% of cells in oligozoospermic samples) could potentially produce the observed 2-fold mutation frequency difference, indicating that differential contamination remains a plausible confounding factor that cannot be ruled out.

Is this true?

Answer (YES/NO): NO